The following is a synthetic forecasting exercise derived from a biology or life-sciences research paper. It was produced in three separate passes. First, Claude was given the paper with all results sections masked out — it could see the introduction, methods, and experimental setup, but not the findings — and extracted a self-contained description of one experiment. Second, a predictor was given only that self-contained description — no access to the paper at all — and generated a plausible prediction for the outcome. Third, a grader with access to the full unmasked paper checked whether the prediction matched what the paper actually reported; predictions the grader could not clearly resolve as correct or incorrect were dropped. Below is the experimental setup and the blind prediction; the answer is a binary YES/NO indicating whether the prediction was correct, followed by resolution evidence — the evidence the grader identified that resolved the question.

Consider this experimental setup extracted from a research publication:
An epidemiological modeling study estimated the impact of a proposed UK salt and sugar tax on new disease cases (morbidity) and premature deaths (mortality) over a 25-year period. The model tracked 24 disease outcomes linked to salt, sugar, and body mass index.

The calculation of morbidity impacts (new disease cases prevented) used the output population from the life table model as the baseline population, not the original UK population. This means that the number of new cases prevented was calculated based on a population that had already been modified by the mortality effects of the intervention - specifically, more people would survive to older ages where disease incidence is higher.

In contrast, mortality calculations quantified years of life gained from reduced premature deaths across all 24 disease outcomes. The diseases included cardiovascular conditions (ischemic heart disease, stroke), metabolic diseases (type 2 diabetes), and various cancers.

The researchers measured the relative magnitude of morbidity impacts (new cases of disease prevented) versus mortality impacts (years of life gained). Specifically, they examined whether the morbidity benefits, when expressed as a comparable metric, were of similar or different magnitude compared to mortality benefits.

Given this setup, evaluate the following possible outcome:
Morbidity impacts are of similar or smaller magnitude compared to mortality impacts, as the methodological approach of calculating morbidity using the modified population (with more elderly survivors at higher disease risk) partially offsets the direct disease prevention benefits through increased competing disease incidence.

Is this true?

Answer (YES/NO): YES